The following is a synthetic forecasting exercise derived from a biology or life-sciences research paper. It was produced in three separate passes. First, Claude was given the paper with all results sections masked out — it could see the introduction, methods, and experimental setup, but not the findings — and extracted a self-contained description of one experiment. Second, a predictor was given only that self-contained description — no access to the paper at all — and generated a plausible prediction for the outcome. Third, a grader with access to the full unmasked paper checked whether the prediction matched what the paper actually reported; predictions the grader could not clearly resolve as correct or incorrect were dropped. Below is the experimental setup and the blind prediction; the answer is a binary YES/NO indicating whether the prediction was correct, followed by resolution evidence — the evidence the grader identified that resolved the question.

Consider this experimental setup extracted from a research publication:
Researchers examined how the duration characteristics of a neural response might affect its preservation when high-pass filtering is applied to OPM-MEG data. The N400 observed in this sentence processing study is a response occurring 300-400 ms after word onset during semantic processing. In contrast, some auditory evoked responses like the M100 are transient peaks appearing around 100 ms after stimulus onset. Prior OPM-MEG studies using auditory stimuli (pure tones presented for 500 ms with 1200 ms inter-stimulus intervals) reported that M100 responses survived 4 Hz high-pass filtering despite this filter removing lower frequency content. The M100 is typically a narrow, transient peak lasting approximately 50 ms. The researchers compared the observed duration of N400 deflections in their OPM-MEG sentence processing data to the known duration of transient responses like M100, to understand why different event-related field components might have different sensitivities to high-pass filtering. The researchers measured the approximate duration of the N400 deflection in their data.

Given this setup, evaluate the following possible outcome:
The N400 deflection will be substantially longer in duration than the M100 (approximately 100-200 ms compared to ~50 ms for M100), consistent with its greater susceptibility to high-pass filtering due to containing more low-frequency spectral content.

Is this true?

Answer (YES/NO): NO